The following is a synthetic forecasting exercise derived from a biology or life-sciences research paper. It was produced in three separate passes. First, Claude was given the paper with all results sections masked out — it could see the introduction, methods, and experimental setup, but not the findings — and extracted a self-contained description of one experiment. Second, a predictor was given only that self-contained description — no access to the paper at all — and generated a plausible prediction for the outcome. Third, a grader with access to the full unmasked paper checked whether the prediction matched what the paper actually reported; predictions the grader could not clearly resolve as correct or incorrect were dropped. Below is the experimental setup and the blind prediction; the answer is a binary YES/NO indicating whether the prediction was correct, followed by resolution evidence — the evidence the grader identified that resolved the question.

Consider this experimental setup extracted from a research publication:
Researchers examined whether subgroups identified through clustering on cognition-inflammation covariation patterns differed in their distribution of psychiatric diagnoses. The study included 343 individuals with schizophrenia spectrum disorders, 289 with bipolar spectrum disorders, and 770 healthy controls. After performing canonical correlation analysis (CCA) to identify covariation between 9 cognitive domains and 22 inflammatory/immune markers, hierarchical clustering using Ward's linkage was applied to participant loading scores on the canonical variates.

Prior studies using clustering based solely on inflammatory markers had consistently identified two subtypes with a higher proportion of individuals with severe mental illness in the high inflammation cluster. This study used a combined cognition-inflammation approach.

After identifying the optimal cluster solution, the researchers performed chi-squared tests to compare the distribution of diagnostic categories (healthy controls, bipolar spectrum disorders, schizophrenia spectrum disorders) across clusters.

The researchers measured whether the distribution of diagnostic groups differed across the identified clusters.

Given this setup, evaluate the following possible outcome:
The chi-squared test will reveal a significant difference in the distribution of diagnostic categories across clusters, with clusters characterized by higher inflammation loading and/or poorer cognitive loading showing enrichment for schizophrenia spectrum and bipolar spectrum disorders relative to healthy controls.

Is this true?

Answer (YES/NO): YES